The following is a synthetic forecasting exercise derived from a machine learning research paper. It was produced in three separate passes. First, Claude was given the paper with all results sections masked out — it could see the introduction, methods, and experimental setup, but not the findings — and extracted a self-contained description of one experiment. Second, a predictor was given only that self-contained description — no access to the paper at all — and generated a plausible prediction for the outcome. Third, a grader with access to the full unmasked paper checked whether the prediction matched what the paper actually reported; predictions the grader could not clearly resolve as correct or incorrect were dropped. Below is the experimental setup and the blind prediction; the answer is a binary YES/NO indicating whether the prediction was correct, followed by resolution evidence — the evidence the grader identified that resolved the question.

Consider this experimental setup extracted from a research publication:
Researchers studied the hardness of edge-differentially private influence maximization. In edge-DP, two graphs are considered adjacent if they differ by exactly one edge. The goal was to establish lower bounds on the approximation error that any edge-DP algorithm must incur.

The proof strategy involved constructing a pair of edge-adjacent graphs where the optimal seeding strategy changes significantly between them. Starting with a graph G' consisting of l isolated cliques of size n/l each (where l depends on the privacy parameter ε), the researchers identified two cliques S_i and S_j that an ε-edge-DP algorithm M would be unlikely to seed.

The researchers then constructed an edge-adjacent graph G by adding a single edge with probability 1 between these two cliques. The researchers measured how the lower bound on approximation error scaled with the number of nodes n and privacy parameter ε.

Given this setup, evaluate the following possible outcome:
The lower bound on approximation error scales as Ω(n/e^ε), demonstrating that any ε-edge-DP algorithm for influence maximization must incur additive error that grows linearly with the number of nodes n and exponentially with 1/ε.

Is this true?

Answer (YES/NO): NO